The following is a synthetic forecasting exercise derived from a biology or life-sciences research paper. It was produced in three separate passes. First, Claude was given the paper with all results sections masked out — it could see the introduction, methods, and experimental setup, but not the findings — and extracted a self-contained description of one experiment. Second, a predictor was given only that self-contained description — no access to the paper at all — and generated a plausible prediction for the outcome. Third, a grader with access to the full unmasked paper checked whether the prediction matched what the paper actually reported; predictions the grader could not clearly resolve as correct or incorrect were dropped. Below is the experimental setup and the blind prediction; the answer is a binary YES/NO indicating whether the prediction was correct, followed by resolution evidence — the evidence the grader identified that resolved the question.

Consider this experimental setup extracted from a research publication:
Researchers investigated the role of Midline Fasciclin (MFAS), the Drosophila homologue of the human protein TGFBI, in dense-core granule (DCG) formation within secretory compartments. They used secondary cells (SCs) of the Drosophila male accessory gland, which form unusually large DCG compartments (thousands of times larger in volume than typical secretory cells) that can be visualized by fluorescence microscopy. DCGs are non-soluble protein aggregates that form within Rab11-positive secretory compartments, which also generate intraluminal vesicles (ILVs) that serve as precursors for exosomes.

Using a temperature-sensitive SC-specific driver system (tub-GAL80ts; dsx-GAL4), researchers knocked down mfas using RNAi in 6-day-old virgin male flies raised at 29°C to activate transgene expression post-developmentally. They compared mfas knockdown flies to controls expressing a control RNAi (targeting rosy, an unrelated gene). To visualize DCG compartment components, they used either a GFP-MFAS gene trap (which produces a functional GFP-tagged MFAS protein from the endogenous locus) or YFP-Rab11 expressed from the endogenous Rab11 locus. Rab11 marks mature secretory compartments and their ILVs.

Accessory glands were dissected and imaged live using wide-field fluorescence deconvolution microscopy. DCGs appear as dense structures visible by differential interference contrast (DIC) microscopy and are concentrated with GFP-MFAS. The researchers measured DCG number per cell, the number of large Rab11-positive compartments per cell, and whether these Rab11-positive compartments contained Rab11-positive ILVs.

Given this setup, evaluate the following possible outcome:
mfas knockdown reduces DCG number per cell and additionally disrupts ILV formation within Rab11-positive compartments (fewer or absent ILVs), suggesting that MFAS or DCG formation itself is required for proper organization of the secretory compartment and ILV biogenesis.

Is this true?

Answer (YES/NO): NO